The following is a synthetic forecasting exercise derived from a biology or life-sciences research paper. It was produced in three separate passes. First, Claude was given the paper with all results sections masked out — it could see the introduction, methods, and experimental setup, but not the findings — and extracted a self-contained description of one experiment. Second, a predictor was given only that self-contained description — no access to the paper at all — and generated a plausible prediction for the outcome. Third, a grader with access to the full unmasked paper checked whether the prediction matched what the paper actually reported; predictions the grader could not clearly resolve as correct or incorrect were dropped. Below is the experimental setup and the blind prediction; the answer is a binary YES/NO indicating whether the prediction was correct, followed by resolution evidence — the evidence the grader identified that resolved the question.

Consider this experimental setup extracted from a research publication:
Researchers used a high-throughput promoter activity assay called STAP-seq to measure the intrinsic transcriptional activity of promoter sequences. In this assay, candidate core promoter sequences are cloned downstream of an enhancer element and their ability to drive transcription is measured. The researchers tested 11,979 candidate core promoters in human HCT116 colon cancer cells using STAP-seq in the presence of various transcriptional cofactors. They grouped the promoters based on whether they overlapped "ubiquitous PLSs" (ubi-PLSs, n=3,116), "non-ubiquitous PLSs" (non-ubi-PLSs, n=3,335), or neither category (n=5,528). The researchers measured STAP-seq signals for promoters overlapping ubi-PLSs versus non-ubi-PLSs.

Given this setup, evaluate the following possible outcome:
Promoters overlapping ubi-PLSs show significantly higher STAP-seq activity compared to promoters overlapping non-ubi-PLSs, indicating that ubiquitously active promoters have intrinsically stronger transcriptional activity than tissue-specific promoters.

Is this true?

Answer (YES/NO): YES